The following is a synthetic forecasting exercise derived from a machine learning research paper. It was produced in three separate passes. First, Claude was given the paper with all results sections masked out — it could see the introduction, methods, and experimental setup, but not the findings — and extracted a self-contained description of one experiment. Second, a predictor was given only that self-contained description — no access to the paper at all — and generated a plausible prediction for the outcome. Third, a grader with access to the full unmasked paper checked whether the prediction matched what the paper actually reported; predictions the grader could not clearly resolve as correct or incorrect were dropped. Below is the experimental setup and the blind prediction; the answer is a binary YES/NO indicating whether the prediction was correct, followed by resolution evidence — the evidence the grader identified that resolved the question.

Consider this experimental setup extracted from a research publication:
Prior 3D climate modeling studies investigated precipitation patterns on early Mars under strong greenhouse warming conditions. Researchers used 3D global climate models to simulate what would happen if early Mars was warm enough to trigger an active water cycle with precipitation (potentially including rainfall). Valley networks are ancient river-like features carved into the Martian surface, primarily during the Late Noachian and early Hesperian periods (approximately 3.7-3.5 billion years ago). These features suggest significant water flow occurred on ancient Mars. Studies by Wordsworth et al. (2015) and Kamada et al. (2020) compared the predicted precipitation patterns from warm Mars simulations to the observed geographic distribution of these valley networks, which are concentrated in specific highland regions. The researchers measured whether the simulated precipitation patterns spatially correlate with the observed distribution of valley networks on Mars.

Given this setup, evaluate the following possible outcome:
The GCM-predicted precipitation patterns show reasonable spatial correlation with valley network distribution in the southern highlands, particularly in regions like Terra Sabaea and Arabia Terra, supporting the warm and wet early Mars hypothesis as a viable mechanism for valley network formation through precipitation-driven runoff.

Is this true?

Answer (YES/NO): NO